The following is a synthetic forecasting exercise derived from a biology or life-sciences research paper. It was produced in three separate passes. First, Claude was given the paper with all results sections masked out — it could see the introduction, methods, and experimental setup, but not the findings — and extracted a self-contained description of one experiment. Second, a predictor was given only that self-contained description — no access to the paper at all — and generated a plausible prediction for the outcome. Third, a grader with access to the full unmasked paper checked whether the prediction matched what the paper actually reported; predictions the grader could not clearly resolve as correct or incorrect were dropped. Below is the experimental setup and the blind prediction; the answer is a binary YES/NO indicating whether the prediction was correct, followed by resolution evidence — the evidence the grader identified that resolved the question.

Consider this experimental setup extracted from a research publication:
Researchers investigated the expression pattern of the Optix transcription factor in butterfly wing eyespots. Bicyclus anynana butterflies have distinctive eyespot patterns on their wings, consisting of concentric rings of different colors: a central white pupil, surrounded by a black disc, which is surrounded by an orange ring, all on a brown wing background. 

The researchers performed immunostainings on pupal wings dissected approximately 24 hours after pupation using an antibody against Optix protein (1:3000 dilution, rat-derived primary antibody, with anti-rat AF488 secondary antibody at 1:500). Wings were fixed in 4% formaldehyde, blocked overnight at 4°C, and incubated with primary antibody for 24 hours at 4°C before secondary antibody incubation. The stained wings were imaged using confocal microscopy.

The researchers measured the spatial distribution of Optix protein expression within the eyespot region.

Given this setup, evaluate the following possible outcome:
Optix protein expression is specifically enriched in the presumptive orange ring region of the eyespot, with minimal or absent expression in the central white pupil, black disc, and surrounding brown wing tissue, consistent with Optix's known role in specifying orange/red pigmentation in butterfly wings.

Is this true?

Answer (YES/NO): NO